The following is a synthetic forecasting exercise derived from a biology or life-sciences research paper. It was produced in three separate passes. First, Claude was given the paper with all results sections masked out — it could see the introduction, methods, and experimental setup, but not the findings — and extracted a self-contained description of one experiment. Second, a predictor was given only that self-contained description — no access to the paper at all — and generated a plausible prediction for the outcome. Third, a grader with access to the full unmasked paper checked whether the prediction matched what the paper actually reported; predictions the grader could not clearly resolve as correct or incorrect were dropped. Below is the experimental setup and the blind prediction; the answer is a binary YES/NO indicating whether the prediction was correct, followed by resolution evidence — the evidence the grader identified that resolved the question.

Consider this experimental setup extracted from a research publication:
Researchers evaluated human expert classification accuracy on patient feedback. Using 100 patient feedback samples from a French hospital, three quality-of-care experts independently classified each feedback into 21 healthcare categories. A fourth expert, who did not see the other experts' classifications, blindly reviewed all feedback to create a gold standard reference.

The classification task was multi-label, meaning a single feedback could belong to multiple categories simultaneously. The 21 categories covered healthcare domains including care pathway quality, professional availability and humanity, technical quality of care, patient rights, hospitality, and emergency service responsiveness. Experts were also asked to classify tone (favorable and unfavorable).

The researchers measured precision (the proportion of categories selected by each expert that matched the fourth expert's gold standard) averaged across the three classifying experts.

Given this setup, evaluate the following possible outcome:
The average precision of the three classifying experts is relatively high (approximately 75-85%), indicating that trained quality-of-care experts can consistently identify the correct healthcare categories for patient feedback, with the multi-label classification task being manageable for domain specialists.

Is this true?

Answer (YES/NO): NO